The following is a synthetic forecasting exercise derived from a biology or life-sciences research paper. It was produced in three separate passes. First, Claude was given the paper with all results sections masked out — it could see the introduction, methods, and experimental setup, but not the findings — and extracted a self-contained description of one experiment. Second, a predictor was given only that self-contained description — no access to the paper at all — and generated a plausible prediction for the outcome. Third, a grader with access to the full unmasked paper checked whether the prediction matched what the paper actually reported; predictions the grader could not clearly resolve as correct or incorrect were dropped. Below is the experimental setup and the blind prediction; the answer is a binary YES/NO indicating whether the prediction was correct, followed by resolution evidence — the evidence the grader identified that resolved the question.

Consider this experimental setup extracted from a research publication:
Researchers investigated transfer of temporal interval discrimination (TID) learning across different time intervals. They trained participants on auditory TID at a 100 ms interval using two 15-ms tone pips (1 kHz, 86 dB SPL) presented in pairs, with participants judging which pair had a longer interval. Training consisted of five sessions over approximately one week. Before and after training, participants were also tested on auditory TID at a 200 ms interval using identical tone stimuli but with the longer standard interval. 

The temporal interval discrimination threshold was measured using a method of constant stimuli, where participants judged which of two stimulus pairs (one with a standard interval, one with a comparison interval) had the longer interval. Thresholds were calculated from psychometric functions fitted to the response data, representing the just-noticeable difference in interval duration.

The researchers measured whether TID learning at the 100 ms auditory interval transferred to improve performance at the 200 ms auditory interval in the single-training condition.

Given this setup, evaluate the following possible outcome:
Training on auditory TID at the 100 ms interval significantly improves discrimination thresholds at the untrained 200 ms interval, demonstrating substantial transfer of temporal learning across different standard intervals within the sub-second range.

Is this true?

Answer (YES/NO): NO